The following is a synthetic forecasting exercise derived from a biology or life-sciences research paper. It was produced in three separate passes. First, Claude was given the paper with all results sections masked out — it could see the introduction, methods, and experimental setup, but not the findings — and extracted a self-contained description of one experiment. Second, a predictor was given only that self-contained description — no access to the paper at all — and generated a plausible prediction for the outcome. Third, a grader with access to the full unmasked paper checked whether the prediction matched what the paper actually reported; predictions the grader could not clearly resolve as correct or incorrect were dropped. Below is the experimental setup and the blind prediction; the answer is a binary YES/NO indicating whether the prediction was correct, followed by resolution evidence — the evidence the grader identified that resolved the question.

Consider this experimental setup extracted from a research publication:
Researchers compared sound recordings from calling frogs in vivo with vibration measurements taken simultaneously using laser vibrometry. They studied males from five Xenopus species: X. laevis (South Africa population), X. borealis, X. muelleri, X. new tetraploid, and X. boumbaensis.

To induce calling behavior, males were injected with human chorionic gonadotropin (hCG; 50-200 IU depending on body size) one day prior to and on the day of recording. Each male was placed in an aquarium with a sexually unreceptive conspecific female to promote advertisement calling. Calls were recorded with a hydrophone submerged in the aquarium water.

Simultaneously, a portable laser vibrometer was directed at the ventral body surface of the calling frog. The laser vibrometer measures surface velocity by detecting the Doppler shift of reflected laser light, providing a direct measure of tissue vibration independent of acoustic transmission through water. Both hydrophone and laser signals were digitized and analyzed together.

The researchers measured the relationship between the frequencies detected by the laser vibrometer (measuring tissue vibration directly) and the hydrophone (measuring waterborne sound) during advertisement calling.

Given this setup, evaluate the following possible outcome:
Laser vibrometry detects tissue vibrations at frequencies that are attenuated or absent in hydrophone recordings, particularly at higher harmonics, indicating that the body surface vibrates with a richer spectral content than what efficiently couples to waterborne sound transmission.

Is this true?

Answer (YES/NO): NO